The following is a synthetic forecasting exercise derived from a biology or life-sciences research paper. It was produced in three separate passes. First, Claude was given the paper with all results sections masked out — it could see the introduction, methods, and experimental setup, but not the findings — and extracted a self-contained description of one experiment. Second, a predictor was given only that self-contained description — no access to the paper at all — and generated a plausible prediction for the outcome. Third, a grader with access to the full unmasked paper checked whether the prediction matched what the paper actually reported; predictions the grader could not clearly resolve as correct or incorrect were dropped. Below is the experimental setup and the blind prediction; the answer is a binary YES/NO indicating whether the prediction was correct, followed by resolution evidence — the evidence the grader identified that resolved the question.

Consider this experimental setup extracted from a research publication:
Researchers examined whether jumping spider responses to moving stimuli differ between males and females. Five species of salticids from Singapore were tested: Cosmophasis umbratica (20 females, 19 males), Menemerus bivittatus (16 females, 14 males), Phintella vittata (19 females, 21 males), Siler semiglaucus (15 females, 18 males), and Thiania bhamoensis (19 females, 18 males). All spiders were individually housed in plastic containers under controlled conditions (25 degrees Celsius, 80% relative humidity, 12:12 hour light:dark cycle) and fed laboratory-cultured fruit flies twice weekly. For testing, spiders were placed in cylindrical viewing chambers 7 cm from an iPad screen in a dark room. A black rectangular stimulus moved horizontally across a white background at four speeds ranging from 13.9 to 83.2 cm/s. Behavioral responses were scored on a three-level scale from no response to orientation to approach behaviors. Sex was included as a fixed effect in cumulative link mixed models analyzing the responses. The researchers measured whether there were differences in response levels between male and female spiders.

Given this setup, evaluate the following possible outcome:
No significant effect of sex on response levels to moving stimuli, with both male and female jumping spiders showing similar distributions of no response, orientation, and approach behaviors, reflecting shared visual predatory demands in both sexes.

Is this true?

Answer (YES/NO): YES